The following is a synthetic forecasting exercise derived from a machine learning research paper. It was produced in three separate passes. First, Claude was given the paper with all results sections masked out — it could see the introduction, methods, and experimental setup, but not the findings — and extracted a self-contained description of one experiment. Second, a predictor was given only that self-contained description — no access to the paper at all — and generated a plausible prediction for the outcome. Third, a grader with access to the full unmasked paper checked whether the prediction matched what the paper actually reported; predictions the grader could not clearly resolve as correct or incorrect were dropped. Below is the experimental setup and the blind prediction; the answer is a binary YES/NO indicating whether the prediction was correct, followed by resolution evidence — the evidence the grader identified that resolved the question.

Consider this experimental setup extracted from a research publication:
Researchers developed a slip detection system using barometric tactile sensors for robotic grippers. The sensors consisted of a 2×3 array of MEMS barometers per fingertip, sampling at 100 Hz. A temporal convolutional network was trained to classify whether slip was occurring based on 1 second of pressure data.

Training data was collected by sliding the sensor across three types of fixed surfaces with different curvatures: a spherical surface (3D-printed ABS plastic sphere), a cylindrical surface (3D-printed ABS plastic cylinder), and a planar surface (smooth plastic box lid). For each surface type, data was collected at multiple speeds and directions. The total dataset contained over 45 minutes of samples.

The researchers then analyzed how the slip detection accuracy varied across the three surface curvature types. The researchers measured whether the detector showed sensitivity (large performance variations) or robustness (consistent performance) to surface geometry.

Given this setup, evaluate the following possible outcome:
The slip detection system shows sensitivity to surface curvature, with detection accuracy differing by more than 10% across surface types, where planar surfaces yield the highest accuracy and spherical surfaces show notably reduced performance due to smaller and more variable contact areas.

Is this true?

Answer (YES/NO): NO